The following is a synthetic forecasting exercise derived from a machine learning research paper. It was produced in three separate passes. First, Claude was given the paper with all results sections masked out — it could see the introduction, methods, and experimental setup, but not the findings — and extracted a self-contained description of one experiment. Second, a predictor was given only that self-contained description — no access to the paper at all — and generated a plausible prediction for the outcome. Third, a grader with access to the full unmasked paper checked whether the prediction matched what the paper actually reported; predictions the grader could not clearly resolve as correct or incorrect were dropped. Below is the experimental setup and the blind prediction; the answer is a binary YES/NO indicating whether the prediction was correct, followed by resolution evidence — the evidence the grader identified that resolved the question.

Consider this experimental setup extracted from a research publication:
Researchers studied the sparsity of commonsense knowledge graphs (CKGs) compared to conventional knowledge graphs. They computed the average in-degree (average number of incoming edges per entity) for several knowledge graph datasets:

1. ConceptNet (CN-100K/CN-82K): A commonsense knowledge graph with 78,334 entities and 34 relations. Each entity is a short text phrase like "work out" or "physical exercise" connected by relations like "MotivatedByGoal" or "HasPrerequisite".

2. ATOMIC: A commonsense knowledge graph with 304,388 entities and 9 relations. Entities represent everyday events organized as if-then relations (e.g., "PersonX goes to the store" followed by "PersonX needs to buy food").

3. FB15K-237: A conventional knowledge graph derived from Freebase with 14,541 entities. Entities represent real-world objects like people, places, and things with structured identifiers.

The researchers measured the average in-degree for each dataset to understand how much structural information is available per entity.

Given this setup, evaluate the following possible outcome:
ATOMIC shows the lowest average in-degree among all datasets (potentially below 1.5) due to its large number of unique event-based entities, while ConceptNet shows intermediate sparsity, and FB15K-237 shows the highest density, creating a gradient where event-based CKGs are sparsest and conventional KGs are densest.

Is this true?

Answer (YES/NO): NO